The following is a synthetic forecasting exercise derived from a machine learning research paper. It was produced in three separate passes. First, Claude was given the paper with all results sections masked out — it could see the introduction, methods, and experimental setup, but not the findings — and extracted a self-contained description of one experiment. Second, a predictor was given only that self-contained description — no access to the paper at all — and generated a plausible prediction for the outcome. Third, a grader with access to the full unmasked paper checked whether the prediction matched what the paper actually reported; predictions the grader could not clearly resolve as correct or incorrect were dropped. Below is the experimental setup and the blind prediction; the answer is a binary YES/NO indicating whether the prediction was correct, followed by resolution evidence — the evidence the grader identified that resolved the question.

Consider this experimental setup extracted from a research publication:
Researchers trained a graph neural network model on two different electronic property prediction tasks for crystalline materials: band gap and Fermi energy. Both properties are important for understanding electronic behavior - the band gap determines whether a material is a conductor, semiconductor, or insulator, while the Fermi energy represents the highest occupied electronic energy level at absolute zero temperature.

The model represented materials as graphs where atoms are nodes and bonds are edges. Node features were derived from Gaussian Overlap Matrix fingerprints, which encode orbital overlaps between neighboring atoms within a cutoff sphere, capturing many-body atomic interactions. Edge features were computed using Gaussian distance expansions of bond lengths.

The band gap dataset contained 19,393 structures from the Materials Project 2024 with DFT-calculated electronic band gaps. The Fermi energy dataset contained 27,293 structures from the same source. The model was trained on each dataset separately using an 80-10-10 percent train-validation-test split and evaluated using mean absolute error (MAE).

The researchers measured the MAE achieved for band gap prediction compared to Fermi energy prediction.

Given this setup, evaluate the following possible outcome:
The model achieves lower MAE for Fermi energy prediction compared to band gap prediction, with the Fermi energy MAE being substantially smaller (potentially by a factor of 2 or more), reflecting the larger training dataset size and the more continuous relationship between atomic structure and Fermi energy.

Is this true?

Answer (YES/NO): NO